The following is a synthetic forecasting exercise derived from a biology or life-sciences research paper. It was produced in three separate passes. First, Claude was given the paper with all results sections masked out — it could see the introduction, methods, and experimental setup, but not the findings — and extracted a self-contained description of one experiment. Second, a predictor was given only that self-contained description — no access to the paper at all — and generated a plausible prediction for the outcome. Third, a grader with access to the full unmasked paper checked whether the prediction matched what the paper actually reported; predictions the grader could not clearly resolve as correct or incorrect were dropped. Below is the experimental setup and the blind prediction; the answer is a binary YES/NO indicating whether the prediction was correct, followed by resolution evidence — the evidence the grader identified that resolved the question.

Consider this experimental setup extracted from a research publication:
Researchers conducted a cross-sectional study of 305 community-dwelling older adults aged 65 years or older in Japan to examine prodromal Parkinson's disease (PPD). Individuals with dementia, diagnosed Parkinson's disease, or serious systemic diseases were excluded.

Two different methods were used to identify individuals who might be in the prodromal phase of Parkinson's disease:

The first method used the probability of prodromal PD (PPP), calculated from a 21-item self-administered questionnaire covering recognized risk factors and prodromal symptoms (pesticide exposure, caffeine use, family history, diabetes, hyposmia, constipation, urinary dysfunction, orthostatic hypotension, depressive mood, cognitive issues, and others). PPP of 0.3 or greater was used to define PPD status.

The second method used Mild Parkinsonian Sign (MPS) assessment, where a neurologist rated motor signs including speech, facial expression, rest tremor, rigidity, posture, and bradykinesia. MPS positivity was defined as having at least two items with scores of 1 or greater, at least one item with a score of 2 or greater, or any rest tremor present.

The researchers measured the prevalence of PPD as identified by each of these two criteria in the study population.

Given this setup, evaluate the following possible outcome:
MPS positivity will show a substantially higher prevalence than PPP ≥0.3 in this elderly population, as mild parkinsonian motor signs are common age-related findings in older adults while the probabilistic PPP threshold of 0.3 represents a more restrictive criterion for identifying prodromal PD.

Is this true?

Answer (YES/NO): YES